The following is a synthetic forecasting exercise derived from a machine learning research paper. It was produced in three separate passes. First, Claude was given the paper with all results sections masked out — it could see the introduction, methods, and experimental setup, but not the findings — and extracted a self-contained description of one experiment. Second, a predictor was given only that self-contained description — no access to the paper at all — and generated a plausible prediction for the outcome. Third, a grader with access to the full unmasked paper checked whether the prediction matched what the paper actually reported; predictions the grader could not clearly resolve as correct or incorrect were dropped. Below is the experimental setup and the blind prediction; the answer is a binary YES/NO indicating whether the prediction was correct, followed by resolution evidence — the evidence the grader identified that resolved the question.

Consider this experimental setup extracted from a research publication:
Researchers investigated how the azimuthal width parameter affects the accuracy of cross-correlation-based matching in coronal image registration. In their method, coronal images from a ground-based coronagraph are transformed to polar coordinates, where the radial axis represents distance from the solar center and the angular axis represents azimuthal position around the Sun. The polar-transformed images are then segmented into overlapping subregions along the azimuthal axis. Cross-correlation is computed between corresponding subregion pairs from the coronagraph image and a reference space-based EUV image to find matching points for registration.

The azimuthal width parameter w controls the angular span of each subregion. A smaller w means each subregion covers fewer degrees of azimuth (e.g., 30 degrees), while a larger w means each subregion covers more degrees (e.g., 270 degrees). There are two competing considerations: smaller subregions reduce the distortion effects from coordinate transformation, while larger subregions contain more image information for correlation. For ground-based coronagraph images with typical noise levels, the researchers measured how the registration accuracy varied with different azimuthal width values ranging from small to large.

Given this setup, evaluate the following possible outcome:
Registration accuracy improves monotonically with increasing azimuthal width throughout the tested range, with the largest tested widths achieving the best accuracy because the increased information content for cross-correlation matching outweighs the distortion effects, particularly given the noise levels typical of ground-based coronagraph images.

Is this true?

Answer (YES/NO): NO